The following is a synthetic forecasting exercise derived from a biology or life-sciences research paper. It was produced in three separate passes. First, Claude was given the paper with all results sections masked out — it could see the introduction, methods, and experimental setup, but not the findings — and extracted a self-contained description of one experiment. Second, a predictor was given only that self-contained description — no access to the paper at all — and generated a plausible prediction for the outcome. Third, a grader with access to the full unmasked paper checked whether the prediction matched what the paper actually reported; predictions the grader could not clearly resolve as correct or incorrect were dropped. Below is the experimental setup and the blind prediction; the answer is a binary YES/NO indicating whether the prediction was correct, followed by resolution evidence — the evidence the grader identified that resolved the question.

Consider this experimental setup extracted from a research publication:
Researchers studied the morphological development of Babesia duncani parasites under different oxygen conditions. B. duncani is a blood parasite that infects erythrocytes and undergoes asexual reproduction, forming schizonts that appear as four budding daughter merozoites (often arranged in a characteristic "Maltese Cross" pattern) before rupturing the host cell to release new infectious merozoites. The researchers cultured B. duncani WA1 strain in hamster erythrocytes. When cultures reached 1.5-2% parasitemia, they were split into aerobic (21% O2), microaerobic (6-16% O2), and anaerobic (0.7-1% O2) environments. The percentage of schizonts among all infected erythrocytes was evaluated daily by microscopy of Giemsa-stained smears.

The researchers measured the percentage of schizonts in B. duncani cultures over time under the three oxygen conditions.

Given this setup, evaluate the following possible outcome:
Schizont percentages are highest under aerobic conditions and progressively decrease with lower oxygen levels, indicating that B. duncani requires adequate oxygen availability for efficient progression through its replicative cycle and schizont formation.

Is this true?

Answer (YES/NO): NO